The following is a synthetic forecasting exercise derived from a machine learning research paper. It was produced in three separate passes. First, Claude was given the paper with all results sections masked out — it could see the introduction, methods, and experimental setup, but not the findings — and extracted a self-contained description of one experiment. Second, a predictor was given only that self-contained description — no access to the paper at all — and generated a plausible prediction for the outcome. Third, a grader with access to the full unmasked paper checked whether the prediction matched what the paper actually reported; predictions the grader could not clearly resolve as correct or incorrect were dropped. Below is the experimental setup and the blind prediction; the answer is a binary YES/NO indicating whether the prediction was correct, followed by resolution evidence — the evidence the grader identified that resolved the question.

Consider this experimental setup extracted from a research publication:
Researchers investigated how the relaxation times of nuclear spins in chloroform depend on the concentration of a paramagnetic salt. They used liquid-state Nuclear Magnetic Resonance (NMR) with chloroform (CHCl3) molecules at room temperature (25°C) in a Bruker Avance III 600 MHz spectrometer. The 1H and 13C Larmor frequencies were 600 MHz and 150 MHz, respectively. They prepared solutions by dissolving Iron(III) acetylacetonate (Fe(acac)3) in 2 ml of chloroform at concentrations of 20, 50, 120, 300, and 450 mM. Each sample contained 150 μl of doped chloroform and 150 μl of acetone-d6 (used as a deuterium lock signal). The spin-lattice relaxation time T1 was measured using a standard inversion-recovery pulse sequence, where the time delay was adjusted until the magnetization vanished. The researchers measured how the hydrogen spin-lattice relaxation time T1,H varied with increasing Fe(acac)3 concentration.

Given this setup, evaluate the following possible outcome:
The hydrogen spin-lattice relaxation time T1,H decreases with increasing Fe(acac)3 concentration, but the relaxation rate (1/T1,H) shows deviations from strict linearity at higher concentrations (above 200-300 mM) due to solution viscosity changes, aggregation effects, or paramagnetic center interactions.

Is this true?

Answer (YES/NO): NO